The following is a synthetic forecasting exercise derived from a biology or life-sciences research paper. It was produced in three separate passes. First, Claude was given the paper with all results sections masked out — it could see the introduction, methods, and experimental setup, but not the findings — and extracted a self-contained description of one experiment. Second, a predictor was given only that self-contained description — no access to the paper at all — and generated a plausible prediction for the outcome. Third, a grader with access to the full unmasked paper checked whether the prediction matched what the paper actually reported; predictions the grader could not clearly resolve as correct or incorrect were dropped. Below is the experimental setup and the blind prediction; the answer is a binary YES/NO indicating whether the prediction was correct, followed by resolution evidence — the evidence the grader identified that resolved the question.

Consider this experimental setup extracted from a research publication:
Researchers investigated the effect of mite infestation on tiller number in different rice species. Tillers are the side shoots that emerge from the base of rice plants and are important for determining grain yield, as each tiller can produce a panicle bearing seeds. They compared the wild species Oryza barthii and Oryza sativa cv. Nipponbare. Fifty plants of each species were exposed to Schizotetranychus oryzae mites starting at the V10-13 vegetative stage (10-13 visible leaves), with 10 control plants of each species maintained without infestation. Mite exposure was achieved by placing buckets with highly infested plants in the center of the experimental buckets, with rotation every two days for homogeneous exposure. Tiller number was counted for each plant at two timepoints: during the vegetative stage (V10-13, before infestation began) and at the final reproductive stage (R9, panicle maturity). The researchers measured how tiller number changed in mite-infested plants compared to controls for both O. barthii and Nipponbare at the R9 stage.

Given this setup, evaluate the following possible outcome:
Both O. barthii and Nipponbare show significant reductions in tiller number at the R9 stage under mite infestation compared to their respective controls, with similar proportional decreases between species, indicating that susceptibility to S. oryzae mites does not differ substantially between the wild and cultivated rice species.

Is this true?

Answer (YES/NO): NO